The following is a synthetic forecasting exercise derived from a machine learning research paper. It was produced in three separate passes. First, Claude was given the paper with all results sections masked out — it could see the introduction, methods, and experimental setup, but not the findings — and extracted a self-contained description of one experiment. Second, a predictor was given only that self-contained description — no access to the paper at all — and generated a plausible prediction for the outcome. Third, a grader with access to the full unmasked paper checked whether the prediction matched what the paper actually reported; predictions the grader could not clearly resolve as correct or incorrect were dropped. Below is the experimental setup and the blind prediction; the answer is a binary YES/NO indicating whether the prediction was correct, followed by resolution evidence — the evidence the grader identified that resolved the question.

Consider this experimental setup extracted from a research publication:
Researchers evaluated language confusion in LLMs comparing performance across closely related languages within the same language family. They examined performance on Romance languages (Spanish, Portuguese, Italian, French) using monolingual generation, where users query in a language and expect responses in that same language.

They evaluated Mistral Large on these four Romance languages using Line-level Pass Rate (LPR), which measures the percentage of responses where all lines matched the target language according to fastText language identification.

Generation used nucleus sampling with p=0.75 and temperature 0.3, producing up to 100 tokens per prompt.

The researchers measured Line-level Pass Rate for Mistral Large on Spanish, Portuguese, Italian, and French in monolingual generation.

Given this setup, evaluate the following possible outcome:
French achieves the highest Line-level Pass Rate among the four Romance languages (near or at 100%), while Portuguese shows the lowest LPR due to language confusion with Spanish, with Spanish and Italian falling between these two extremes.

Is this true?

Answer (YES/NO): YES